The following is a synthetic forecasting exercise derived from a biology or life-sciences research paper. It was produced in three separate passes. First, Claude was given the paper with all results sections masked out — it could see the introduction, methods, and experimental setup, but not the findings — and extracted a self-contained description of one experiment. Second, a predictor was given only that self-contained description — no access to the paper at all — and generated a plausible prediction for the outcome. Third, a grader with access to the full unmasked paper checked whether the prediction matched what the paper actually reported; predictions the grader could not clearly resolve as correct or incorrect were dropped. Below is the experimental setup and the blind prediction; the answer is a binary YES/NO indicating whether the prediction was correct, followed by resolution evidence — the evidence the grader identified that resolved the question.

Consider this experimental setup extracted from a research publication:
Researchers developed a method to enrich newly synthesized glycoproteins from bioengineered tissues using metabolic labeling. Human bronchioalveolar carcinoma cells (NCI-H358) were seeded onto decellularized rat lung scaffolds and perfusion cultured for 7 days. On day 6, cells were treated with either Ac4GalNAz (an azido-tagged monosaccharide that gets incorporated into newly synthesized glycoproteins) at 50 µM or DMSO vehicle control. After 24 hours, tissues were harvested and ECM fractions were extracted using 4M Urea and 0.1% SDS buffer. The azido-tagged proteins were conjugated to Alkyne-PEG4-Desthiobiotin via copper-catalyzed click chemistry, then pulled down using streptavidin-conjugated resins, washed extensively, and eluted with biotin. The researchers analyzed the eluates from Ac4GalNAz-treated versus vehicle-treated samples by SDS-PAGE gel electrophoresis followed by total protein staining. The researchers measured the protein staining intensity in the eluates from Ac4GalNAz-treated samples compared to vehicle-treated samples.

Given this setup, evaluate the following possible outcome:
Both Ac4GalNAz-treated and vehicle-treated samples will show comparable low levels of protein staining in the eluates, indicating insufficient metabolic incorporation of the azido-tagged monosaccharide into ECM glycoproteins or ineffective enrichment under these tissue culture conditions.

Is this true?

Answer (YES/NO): NO